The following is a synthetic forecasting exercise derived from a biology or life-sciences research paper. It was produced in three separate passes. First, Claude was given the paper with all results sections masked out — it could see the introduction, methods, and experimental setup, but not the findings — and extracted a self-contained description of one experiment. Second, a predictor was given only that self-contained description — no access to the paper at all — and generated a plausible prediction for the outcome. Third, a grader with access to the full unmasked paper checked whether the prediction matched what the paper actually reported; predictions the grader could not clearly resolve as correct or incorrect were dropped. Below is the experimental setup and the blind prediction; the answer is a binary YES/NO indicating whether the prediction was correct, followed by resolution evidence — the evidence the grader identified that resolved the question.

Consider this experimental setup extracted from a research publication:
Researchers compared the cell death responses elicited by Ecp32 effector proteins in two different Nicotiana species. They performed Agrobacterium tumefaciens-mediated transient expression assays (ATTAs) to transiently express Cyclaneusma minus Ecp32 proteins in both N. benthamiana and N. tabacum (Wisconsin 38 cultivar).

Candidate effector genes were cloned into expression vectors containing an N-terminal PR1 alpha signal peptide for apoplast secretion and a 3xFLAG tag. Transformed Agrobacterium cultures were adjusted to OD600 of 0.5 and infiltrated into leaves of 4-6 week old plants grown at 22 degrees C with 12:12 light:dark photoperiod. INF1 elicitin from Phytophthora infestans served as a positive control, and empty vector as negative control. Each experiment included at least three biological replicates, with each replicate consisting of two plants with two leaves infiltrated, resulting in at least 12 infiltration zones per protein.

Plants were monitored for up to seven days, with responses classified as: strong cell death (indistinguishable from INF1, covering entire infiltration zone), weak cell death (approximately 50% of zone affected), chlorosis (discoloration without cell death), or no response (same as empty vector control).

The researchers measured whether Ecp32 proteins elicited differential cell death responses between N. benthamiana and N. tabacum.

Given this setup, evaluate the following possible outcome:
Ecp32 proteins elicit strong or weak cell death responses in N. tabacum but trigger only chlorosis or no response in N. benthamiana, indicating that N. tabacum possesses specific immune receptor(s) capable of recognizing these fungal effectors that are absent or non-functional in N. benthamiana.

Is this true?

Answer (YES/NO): NO